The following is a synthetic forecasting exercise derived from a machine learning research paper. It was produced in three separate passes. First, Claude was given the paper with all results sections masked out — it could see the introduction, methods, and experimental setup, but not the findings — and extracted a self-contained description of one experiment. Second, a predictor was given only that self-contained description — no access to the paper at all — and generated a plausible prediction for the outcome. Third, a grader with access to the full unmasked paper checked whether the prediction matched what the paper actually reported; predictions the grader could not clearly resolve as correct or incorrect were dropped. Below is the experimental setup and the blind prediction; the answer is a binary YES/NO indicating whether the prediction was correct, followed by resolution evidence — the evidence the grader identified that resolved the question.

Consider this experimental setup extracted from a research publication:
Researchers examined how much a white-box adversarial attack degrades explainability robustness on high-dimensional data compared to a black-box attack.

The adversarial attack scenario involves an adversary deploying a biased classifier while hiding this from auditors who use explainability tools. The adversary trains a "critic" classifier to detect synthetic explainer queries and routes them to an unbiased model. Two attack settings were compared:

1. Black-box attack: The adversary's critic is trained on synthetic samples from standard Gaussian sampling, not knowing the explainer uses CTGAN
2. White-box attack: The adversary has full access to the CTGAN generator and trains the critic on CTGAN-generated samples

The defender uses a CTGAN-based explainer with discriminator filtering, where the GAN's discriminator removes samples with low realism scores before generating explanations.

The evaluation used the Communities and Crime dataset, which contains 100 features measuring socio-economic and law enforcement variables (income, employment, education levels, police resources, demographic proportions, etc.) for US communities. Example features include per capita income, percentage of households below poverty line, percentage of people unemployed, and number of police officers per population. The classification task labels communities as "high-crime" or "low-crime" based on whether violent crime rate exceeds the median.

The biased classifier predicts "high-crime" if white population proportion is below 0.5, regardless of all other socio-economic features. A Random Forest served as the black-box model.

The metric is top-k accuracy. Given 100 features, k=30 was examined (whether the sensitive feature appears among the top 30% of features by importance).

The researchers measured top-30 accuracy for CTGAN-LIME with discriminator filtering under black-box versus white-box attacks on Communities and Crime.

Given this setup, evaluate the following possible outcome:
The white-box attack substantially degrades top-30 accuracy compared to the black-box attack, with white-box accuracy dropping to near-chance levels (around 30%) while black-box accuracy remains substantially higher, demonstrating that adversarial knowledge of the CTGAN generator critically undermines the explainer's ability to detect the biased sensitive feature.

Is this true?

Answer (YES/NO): NO